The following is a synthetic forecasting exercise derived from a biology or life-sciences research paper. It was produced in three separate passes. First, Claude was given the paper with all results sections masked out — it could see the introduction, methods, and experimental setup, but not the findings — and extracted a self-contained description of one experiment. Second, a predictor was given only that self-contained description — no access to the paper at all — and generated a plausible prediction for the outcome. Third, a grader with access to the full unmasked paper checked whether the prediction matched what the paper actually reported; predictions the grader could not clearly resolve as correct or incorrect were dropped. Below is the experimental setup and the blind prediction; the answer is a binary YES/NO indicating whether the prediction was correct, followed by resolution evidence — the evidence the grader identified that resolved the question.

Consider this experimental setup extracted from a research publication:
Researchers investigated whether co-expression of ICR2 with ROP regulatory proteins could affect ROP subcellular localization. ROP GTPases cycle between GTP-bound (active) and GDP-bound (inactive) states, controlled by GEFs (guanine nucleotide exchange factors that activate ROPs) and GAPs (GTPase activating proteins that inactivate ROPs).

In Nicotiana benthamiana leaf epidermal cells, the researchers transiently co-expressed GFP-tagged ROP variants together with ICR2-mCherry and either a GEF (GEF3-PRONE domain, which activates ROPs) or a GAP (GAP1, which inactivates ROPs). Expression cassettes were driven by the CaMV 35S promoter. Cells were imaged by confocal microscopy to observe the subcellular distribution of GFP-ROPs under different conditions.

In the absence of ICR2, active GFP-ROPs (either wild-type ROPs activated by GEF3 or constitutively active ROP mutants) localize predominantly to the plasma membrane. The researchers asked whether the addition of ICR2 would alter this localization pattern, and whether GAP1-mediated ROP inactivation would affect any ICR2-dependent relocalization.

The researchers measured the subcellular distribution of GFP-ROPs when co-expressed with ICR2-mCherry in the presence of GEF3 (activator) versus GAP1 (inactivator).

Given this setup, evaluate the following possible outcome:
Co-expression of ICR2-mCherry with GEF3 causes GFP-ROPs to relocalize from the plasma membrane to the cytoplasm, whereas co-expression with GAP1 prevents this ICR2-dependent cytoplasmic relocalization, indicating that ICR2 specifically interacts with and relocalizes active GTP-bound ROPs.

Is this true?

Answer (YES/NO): NO